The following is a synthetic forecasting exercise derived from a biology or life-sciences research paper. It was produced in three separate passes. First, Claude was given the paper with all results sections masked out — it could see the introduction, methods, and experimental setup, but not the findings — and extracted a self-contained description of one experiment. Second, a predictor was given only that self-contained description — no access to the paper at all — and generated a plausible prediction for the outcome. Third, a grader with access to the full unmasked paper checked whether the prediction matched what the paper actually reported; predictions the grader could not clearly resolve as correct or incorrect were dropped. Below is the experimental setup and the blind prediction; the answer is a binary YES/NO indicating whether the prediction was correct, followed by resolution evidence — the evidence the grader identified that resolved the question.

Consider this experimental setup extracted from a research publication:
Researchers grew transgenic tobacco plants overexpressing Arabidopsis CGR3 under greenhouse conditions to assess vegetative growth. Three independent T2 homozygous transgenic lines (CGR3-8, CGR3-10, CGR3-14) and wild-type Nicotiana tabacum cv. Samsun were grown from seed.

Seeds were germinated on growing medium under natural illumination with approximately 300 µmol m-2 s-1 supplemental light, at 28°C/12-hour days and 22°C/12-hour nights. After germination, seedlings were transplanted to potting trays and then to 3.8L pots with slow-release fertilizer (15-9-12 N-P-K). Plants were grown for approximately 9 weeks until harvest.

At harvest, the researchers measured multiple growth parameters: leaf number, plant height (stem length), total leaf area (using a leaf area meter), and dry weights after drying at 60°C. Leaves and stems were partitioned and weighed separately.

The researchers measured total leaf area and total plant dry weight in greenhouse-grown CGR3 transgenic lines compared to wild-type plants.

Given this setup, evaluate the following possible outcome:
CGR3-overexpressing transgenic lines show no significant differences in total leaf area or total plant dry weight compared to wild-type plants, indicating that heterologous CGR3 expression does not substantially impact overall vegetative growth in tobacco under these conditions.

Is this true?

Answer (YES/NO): YES